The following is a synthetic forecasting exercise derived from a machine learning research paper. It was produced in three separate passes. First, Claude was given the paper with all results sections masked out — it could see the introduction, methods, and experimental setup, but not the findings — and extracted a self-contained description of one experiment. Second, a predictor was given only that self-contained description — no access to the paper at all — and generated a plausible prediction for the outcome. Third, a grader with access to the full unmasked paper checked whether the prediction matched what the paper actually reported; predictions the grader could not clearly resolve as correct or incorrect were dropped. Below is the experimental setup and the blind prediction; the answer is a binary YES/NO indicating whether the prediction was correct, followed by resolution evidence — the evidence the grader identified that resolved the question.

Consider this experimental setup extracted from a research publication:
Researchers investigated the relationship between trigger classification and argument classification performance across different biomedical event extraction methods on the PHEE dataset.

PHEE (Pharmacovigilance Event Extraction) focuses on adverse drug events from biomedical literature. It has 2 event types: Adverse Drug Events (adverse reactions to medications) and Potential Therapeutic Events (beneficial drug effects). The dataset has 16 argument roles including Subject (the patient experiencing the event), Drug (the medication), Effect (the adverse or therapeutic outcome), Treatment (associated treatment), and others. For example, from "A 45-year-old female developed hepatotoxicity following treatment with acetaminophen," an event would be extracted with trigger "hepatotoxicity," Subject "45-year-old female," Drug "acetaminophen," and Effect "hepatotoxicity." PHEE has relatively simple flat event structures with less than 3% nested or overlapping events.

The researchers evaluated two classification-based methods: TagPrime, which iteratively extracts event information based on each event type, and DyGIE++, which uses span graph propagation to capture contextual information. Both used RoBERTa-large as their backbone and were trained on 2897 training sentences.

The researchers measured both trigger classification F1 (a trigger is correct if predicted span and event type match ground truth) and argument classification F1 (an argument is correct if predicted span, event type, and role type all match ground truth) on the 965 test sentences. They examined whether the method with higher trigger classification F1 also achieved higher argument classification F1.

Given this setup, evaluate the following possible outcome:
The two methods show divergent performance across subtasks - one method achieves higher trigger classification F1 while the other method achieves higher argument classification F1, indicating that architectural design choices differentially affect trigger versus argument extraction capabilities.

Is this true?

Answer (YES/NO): YES